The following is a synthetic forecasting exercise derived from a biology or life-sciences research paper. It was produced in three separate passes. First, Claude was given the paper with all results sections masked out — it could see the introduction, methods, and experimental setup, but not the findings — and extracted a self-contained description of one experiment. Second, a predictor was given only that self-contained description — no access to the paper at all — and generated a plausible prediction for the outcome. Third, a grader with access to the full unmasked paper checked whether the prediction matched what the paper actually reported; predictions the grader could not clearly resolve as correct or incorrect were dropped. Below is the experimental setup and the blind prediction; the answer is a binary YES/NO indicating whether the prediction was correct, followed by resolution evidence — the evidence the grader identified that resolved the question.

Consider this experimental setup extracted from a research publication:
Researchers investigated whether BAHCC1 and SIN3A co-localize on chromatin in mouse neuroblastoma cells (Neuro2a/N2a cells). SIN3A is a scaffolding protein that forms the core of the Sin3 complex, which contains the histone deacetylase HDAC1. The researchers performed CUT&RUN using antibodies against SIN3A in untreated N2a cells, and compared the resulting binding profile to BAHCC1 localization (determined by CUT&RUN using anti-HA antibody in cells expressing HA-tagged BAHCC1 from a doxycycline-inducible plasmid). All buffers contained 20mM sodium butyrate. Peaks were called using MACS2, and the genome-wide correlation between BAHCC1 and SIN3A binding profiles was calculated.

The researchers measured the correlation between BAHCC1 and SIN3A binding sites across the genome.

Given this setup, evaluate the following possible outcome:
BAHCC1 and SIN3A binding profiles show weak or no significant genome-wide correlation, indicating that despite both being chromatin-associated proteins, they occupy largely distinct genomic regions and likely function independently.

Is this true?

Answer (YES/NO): NO